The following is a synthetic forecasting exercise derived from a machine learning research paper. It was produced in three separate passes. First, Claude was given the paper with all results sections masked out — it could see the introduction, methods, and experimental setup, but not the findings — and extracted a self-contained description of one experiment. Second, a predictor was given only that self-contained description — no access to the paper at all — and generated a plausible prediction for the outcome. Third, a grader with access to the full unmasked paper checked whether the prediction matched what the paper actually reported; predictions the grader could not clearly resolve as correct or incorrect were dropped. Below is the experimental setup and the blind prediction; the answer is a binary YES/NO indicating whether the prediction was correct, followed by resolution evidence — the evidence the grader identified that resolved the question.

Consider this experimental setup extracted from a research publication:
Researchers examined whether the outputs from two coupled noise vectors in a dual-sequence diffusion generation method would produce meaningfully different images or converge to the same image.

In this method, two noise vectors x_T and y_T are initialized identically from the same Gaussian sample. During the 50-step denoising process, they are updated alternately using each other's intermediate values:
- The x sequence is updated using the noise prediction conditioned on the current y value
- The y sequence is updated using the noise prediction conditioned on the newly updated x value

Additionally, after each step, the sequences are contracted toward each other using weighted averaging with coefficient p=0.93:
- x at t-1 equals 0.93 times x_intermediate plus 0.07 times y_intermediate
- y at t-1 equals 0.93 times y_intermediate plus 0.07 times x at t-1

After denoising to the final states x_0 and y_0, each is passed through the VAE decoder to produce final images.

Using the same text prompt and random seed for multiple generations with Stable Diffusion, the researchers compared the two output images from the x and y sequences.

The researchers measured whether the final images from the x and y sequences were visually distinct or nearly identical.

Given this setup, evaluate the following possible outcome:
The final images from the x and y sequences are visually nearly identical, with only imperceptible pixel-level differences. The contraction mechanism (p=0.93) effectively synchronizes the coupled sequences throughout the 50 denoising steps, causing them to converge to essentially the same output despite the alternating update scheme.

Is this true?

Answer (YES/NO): YES